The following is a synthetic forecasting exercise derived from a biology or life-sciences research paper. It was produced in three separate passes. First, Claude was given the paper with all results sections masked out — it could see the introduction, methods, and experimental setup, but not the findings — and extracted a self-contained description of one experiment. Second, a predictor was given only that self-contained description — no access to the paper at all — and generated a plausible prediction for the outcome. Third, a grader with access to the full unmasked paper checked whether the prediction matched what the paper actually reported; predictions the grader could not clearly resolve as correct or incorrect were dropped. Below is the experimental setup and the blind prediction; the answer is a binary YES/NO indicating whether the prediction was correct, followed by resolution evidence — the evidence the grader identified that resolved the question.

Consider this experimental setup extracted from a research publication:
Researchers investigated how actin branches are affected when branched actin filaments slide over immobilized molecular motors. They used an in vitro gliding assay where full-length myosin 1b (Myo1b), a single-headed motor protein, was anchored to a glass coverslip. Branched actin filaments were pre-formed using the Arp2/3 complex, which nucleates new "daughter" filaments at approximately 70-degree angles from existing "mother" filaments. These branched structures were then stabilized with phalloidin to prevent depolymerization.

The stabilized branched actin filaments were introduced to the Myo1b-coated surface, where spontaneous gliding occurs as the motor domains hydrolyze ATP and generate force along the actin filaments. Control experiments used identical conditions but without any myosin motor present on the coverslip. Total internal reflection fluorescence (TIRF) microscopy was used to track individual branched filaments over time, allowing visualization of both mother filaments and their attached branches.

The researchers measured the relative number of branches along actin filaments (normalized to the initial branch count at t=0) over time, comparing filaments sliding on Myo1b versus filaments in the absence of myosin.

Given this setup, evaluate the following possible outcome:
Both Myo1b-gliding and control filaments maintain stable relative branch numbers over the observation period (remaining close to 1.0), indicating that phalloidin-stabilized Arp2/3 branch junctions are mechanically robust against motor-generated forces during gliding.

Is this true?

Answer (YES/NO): NO